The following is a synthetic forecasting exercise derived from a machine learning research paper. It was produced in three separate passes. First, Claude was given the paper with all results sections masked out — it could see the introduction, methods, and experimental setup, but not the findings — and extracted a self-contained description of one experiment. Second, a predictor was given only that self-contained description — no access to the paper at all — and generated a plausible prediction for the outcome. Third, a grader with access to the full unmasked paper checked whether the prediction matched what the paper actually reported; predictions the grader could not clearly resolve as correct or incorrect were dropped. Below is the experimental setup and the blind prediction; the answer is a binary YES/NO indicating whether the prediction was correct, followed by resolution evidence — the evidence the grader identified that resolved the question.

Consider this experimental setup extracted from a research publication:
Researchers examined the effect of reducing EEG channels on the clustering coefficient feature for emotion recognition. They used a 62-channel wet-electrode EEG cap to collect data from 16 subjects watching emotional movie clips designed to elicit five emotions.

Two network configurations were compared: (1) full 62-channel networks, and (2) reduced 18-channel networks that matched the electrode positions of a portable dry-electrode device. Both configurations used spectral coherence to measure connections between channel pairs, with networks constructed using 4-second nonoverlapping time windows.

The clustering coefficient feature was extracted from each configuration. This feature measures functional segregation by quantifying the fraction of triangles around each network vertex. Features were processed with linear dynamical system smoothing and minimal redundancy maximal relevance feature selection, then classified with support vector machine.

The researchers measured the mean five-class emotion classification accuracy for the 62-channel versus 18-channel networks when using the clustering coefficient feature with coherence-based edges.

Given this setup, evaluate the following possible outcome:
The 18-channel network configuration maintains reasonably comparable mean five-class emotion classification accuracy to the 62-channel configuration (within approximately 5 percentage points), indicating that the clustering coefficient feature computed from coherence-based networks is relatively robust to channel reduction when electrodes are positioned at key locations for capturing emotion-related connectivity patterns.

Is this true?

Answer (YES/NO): NO